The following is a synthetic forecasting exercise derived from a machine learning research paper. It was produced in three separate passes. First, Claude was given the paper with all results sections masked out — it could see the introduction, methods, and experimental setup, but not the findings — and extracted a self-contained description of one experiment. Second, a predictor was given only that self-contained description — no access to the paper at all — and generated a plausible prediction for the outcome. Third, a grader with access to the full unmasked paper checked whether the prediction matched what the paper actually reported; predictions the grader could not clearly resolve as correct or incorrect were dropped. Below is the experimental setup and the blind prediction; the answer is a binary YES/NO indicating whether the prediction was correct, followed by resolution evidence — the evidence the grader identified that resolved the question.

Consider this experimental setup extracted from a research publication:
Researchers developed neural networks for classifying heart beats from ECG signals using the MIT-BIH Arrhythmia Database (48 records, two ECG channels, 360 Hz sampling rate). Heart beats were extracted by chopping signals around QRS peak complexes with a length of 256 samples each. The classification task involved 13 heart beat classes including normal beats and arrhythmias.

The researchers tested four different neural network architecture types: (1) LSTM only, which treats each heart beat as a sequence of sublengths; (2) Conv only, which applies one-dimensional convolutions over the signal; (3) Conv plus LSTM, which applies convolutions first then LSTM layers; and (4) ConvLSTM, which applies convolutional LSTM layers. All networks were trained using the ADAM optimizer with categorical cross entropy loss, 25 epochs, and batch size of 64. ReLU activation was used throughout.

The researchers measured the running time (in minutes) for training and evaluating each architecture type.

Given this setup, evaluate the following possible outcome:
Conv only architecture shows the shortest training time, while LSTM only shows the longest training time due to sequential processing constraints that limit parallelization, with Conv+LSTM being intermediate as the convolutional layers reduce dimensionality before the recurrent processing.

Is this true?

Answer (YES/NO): NO